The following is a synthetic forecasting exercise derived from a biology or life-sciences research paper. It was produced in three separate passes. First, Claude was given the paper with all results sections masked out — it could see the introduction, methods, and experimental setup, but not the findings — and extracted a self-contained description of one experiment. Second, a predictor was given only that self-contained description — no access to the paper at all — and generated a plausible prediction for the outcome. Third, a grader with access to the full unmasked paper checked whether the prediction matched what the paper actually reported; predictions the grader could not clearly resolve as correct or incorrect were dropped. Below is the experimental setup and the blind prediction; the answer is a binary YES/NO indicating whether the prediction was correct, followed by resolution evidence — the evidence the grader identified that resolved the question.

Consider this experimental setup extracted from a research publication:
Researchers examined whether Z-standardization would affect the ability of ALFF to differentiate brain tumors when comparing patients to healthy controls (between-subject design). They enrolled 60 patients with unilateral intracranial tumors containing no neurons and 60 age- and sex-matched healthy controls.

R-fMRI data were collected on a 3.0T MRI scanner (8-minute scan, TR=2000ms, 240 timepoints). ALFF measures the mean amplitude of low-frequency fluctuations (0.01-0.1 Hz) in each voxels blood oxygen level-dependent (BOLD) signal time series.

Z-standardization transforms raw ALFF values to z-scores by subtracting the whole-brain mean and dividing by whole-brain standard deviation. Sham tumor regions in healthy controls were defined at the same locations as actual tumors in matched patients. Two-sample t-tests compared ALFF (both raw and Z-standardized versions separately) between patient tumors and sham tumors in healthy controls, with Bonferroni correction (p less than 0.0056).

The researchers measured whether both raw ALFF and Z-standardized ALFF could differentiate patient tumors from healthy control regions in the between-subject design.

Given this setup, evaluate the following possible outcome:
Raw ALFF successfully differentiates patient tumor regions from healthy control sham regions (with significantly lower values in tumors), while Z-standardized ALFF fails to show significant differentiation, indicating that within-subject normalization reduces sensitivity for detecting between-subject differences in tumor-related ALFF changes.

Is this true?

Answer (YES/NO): NO